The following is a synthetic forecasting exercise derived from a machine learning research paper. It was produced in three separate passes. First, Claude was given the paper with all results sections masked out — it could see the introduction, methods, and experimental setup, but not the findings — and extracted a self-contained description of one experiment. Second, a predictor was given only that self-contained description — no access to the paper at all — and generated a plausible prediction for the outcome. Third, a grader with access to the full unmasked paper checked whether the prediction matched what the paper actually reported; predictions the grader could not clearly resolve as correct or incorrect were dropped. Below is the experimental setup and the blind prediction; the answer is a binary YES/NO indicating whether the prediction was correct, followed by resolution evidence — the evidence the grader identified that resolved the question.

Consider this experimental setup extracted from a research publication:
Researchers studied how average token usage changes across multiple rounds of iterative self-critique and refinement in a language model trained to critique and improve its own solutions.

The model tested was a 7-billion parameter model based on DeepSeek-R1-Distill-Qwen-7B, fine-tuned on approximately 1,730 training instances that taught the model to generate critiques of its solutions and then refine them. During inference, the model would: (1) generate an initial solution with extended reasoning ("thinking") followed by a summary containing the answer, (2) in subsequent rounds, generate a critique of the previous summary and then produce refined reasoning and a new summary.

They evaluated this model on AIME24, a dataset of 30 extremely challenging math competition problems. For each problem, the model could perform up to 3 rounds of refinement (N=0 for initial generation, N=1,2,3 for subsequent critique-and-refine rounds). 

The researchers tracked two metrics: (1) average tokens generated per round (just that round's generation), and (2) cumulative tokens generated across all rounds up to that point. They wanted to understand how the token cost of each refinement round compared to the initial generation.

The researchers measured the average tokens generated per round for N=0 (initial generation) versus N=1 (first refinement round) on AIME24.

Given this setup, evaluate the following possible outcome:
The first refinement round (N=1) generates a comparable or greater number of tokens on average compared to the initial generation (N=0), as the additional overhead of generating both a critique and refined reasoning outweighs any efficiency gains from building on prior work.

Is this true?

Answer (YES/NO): NO